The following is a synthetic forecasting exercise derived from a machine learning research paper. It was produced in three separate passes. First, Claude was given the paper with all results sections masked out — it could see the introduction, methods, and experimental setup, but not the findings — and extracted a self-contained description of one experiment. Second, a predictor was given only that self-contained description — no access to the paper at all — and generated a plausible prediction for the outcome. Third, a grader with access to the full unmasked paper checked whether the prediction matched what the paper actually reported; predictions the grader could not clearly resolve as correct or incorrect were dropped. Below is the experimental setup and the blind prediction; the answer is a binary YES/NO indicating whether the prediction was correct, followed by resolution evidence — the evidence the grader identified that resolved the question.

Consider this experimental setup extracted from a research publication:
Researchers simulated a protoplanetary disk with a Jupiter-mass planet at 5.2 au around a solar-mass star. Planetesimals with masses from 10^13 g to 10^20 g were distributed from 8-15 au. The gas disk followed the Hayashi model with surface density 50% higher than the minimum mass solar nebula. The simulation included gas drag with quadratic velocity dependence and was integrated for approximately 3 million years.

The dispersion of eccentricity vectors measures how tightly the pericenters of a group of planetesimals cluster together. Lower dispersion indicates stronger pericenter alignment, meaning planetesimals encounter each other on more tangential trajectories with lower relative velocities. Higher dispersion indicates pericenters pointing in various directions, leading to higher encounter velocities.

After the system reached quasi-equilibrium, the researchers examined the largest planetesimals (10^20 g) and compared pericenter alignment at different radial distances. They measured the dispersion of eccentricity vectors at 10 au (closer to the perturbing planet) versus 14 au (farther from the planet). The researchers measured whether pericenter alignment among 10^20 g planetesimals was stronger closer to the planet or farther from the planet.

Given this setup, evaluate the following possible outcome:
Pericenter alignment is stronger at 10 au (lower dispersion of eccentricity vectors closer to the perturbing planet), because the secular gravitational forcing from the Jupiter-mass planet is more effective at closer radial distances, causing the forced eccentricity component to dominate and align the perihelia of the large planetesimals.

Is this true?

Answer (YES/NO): NO